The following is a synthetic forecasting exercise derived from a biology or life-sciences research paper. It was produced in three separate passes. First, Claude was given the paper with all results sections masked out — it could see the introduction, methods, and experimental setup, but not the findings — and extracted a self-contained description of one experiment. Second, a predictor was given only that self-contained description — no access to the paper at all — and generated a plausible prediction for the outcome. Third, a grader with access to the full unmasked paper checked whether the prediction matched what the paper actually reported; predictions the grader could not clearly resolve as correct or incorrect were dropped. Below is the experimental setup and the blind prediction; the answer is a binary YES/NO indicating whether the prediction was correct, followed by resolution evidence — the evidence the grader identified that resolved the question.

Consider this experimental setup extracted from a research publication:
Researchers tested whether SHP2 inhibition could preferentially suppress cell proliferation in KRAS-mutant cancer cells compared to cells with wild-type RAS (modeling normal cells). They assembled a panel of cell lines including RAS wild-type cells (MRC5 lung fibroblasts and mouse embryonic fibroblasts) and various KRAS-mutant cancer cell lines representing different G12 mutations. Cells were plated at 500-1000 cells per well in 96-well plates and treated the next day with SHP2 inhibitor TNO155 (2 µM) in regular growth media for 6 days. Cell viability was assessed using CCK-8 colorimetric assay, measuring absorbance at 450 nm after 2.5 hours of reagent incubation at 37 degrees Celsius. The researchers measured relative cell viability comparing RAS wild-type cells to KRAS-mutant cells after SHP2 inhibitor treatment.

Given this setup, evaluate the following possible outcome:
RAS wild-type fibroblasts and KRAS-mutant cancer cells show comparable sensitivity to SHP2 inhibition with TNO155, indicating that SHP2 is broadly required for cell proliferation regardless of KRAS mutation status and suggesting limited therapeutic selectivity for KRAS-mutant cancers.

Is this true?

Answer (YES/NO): NO